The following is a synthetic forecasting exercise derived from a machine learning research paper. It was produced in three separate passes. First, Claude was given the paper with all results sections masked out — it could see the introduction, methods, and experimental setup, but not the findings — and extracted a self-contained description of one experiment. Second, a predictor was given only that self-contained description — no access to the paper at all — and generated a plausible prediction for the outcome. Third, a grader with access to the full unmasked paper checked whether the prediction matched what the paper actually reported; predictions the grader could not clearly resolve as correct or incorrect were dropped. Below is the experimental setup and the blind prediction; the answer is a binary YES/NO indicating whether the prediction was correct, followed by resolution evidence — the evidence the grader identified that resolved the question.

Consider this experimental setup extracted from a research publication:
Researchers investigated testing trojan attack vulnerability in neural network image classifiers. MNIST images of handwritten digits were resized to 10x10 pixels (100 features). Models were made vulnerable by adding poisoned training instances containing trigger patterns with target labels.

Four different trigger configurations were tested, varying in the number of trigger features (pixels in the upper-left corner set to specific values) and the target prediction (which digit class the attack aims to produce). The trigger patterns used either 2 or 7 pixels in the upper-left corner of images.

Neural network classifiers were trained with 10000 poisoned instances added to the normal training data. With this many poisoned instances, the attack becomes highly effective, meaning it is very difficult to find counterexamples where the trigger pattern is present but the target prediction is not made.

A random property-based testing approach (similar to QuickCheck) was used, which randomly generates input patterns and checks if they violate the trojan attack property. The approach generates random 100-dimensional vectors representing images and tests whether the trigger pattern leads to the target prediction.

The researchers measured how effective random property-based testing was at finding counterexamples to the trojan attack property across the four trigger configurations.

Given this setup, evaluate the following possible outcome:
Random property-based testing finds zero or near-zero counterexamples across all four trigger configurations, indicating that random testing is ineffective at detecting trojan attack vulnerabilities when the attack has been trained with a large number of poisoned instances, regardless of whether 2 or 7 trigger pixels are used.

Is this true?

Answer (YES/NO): NO